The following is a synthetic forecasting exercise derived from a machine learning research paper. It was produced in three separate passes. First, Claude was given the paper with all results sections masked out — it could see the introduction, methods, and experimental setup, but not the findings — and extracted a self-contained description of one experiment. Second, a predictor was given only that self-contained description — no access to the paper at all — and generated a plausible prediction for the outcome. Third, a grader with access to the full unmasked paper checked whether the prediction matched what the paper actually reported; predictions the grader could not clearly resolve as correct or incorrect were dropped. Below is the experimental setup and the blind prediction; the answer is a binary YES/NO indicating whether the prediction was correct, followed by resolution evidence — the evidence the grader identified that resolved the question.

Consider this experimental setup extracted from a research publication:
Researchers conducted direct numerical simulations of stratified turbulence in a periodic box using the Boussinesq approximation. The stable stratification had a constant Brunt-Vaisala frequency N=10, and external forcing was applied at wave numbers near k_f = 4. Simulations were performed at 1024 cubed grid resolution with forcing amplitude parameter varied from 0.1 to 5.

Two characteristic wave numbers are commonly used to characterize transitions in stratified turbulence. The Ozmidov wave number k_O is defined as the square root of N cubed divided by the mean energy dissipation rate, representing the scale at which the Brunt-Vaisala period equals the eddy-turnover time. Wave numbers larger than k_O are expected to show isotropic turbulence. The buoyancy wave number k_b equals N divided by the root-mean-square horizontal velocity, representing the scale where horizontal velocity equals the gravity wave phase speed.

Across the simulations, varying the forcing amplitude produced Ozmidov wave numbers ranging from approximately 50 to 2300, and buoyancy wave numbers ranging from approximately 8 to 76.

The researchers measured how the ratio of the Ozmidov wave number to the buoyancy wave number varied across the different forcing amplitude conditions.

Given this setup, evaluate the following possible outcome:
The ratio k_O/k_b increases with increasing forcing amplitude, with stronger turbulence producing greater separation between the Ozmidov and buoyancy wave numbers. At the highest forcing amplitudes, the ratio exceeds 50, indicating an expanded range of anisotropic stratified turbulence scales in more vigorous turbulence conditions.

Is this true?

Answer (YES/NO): NO